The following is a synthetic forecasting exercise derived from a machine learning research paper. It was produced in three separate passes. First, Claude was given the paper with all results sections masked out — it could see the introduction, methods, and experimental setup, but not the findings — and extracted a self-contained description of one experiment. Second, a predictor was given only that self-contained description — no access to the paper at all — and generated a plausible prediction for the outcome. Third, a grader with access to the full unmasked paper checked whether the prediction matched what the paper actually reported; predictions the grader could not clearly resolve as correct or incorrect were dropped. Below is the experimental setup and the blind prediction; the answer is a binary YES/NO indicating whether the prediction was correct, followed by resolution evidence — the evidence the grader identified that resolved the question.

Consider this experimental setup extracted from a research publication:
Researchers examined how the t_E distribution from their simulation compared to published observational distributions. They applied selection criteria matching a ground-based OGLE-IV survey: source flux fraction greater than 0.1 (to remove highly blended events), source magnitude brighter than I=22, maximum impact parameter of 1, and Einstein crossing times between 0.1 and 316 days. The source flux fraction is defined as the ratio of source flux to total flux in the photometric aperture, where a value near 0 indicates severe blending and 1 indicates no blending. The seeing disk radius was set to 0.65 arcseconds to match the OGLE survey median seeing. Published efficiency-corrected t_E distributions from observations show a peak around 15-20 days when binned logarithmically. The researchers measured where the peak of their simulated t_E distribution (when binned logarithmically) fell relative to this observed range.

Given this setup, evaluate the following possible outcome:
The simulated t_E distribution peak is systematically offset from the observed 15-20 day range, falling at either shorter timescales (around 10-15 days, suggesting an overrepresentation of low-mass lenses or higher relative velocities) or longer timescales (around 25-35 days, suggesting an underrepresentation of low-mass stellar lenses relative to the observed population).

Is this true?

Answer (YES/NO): NO